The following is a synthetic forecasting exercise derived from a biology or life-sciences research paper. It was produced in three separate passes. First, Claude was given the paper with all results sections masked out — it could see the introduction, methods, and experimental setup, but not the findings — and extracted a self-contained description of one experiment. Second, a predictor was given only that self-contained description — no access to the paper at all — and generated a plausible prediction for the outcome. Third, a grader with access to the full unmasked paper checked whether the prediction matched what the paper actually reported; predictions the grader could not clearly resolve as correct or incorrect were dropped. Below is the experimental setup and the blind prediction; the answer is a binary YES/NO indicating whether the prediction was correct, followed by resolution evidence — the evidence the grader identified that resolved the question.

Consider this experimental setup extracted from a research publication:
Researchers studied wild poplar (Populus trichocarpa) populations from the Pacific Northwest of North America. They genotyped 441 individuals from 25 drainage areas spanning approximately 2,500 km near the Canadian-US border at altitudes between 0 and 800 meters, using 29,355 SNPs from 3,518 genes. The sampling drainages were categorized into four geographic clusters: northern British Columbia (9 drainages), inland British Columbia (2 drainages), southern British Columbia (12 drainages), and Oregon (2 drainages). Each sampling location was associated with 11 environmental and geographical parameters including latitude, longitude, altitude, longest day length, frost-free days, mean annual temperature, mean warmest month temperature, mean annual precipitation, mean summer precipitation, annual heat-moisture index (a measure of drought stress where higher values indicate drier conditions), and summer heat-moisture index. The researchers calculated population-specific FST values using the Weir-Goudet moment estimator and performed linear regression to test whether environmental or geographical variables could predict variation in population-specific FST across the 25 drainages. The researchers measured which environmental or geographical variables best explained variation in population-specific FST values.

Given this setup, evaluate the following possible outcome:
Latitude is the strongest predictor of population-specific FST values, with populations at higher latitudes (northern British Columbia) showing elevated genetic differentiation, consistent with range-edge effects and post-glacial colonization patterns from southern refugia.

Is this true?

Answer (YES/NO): NO